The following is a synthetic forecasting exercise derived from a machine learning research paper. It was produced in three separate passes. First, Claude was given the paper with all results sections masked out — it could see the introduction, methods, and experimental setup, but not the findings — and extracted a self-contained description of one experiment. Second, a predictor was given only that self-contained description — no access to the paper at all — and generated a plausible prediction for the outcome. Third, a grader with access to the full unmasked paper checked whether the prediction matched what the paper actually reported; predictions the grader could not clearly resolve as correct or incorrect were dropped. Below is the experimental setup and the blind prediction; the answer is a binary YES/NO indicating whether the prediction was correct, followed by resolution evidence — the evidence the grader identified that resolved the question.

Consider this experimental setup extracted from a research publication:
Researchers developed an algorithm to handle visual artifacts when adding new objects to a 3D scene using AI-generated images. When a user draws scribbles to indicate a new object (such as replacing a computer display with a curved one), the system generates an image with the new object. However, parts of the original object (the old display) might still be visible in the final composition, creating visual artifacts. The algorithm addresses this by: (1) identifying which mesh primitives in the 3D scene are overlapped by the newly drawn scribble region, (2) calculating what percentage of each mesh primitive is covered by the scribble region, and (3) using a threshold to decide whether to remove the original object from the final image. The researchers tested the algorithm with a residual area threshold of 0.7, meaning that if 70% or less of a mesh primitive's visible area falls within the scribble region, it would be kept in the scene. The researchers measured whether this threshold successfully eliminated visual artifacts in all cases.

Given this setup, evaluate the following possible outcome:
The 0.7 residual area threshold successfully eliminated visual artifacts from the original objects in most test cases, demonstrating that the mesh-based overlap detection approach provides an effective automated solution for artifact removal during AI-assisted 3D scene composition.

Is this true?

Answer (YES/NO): NO